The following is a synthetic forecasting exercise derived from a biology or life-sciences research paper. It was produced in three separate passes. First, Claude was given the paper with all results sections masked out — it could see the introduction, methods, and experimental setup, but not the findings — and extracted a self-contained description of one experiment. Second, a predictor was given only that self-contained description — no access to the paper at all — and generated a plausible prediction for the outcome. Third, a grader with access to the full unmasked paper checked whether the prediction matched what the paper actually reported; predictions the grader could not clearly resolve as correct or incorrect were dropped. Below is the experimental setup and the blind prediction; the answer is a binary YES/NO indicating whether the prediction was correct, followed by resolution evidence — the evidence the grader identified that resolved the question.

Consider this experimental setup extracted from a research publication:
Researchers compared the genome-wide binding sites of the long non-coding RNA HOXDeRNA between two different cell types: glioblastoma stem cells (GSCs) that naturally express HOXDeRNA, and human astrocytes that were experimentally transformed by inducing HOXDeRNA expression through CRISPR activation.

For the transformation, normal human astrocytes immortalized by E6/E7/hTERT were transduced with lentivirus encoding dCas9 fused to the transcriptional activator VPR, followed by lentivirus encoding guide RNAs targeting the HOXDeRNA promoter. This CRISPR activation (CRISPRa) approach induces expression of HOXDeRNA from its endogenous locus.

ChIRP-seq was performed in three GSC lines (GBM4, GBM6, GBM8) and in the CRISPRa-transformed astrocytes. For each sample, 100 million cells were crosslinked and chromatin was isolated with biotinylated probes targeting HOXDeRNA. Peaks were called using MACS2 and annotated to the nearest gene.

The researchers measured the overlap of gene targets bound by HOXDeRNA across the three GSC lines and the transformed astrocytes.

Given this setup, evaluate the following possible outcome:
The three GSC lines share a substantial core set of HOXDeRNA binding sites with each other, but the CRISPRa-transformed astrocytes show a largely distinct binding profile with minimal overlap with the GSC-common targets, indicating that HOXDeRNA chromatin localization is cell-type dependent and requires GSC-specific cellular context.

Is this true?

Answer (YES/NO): NO